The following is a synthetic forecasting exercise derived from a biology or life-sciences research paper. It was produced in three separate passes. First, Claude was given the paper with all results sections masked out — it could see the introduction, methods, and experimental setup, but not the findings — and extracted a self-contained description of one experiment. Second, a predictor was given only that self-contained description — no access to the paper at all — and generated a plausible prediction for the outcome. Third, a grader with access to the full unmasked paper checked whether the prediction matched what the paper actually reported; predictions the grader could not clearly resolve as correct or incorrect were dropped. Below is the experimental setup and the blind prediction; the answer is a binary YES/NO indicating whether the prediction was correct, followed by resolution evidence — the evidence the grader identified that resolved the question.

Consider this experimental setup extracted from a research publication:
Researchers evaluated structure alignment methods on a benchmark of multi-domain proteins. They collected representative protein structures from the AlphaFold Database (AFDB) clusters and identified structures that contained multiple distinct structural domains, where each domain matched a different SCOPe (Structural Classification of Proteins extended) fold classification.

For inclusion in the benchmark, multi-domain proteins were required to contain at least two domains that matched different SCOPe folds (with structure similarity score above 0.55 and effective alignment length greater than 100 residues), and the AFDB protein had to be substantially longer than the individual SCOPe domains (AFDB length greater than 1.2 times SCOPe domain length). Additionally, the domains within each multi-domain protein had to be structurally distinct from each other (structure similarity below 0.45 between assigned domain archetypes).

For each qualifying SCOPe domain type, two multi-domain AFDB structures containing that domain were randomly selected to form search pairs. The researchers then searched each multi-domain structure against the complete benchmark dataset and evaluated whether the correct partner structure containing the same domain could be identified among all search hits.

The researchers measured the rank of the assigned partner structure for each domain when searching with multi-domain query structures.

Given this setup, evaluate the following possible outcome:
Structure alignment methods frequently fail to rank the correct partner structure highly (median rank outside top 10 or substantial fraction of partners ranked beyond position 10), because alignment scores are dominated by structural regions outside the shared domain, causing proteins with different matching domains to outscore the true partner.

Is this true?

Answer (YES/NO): NO